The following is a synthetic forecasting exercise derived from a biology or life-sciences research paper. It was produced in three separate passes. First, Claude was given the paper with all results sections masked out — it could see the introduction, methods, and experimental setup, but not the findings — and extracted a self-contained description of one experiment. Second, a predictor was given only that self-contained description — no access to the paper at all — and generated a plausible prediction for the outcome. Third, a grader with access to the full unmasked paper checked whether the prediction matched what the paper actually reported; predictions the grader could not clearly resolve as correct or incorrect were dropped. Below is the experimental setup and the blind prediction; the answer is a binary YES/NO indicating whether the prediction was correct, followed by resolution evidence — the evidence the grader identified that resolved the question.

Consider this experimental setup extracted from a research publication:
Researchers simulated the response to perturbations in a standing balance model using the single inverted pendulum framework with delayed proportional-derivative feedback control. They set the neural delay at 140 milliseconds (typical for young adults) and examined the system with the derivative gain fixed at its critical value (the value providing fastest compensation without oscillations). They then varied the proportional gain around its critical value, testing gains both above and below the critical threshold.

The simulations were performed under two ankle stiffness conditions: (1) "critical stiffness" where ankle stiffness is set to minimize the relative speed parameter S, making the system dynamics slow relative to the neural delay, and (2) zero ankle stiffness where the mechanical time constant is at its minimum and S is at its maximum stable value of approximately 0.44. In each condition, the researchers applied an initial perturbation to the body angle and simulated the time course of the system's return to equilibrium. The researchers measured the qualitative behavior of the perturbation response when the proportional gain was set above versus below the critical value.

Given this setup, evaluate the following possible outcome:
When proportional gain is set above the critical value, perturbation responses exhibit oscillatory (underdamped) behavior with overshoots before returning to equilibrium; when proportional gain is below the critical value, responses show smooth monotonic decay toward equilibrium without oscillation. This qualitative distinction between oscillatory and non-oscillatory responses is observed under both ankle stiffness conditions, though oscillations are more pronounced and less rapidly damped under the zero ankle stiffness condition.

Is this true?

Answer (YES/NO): YES